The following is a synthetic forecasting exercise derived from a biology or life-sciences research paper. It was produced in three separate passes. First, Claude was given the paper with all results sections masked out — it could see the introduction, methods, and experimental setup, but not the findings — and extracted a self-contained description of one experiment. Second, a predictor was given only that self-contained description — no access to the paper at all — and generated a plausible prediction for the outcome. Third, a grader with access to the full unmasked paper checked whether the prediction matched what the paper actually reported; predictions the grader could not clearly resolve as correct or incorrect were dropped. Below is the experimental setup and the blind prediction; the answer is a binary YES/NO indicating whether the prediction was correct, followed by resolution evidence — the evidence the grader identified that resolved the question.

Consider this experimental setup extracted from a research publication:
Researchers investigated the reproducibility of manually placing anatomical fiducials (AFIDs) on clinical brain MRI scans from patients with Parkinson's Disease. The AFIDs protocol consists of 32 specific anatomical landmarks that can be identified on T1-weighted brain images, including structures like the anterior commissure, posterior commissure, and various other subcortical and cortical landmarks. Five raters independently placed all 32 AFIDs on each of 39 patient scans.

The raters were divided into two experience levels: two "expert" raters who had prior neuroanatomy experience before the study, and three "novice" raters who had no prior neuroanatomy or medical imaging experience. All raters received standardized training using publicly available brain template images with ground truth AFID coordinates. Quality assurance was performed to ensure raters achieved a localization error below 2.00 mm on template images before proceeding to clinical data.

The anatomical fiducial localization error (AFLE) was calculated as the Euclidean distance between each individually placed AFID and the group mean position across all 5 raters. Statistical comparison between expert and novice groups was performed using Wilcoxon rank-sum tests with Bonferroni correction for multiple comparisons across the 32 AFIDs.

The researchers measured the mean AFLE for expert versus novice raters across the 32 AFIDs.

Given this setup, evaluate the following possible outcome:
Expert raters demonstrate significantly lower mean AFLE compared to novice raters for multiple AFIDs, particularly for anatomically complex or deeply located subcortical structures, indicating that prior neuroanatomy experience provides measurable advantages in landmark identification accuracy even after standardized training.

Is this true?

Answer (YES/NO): YES